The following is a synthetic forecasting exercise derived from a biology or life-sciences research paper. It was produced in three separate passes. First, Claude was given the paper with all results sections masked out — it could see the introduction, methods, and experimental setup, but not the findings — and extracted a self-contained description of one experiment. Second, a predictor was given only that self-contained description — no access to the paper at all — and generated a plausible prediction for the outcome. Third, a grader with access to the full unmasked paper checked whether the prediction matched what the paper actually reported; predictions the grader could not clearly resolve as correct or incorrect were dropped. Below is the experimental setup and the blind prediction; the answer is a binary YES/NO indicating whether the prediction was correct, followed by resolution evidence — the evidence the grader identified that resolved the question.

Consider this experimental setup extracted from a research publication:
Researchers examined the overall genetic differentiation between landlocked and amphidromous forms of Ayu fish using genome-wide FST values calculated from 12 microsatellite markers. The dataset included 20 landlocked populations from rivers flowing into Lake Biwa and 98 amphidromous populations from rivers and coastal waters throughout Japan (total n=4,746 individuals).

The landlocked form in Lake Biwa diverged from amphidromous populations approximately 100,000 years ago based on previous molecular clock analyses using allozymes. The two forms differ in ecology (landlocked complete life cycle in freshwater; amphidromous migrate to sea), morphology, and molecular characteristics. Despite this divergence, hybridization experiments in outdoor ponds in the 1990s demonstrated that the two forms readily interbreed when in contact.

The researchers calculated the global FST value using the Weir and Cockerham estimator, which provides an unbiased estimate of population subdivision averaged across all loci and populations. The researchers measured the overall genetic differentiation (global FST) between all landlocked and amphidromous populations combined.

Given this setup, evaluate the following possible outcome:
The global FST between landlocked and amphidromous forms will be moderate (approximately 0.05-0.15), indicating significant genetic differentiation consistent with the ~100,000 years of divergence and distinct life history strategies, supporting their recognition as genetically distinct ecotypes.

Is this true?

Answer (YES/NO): NO